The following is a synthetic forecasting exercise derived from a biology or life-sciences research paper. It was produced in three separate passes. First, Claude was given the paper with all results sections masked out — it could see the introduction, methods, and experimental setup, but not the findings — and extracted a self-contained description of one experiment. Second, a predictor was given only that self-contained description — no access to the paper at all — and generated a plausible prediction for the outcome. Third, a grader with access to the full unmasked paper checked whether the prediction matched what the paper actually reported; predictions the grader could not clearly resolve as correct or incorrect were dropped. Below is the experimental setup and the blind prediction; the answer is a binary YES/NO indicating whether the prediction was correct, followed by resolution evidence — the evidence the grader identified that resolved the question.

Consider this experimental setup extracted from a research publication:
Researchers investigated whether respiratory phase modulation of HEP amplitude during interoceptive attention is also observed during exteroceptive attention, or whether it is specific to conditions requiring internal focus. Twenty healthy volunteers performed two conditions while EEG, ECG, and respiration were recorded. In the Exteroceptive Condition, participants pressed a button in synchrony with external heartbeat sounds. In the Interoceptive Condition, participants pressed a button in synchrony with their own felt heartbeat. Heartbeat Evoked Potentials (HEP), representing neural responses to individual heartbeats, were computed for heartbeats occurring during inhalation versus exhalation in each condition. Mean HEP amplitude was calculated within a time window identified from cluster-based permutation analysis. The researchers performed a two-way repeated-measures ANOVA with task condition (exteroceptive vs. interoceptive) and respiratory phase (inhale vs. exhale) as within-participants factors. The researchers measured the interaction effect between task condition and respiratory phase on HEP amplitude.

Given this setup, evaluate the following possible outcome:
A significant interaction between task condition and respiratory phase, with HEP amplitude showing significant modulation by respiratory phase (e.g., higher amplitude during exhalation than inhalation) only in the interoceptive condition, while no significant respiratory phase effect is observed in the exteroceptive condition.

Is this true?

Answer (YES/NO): YES